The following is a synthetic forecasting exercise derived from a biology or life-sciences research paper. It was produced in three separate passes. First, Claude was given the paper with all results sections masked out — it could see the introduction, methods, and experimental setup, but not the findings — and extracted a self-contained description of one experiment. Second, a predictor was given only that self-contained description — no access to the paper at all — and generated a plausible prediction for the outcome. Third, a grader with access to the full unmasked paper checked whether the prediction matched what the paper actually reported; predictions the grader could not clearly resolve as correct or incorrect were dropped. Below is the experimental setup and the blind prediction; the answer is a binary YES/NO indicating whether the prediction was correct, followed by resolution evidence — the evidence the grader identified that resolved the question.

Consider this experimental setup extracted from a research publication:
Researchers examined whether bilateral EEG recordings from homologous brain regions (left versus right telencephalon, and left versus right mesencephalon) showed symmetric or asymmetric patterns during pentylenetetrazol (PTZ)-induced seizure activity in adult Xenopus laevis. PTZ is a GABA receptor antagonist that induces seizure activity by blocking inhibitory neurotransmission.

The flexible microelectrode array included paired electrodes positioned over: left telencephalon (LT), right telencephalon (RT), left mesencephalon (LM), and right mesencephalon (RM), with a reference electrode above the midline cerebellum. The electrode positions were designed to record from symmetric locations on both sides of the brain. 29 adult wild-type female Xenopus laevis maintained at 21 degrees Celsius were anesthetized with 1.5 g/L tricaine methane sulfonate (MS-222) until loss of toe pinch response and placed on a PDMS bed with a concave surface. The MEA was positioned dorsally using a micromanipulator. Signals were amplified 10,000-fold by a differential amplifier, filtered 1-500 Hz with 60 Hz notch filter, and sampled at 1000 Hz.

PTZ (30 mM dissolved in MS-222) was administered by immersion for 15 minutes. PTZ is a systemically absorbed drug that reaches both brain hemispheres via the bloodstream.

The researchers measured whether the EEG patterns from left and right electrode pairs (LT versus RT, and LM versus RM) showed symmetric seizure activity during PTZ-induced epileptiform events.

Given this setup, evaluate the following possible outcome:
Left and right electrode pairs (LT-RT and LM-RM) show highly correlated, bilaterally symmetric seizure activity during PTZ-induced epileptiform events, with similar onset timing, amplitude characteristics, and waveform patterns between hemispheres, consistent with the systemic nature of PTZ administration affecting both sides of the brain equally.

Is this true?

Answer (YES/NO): YES